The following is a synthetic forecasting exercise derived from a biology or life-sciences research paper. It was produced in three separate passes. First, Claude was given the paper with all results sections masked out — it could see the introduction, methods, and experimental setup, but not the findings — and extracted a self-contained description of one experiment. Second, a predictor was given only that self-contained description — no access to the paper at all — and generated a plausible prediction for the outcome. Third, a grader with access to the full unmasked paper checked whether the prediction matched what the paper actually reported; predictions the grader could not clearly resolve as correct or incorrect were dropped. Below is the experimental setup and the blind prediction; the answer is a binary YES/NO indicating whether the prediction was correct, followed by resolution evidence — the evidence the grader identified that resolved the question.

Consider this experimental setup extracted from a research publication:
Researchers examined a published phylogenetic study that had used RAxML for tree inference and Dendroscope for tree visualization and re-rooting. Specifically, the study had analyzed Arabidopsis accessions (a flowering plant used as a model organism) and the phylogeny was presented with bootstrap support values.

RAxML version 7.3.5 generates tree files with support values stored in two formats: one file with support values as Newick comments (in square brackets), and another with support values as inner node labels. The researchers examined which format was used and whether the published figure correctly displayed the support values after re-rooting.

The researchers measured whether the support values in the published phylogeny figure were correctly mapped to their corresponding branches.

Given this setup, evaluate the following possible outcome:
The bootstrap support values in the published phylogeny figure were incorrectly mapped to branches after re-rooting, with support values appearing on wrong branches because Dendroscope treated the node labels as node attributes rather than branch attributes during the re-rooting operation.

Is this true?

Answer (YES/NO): NO